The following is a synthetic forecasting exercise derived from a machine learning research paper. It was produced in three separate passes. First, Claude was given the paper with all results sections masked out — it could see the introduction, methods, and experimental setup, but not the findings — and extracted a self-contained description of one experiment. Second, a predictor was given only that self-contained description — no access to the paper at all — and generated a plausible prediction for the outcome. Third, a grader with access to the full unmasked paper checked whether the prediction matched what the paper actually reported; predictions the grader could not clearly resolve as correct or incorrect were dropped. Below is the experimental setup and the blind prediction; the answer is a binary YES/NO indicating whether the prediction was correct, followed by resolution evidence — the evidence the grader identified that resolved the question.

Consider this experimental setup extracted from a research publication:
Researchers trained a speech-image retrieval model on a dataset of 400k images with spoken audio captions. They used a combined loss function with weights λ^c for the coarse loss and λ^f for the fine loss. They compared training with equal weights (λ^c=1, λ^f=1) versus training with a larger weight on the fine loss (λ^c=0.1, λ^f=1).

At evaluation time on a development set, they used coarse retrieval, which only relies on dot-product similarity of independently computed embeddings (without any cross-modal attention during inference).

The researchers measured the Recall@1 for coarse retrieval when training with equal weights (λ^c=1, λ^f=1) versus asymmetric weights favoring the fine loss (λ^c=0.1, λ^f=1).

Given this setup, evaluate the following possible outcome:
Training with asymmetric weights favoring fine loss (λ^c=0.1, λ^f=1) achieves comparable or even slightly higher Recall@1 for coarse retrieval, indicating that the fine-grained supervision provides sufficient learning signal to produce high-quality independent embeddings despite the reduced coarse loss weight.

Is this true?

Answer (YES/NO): YES